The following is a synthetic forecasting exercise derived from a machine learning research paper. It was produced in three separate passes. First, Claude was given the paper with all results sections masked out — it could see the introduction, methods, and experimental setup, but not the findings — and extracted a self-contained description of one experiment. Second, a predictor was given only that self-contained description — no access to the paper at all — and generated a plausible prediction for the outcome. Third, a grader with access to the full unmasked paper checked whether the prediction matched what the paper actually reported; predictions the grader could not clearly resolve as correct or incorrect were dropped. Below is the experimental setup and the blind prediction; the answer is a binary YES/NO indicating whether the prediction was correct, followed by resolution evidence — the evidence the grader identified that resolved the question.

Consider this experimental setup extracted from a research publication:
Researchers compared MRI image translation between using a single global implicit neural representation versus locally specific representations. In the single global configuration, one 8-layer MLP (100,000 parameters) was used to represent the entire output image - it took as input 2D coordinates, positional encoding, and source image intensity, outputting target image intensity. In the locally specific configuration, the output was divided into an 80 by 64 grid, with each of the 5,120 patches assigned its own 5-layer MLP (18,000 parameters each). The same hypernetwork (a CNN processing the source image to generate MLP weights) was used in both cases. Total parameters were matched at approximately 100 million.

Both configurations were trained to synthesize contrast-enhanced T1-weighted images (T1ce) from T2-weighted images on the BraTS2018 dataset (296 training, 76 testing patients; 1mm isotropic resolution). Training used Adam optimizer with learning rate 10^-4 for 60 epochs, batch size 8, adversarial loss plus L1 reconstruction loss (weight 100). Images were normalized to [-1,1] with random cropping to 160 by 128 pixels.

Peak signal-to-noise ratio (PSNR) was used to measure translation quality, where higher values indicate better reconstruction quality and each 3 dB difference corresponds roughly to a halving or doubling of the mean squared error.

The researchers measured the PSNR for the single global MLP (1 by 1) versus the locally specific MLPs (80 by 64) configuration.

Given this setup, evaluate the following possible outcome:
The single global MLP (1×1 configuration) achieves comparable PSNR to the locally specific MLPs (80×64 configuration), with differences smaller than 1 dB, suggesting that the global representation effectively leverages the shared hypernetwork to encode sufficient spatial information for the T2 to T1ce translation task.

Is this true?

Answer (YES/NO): NO